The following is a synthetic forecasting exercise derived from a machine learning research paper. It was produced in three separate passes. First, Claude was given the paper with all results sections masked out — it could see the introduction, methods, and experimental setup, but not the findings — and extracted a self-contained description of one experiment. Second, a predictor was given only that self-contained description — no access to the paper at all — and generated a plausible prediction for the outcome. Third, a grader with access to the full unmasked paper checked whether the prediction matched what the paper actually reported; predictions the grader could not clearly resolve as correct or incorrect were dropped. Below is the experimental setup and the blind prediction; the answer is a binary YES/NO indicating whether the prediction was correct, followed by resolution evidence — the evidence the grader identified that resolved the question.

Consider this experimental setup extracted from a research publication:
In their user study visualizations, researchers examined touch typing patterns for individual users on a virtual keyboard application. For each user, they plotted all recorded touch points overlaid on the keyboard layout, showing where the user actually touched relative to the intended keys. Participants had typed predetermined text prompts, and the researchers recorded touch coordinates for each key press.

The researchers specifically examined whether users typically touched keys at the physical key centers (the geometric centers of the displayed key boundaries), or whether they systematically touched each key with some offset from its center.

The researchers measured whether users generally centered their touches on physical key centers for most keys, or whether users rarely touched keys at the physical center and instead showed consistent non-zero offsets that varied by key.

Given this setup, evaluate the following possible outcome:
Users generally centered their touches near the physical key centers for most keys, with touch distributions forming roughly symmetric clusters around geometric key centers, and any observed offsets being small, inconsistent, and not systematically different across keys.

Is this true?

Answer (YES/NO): NO